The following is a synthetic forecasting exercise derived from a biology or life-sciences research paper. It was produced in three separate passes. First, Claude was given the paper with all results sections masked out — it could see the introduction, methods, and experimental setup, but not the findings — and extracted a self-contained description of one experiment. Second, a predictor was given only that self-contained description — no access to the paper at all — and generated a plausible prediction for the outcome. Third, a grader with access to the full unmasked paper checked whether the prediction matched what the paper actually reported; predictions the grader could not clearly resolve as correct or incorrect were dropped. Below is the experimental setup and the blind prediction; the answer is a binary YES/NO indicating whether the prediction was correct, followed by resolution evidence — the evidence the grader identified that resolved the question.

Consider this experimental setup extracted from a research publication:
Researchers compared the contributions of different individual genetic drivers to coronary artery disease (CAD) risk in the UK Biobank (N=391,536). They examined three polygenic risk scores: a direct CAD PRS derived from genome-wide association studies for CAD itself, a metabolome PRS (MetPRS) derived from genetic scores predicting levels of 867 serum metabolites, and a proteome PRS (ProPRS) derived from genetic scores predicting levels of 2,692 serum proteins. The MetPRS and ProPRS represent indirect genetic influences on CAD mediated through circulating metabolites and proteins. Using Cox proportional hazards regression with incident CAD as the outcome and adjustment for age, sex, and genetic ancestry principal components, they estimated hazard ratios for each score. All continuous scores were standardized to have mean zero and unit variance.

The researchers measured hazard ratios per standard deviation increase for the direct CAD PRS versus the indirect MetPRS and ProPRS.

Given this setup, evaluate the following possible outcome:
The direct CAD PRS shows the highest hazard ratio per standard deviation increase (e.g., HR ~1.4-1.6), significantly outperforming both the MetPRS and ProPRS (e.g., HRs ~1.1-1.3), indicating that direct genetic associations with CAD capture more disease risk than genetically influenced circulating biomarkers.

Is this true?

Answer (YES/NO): YES